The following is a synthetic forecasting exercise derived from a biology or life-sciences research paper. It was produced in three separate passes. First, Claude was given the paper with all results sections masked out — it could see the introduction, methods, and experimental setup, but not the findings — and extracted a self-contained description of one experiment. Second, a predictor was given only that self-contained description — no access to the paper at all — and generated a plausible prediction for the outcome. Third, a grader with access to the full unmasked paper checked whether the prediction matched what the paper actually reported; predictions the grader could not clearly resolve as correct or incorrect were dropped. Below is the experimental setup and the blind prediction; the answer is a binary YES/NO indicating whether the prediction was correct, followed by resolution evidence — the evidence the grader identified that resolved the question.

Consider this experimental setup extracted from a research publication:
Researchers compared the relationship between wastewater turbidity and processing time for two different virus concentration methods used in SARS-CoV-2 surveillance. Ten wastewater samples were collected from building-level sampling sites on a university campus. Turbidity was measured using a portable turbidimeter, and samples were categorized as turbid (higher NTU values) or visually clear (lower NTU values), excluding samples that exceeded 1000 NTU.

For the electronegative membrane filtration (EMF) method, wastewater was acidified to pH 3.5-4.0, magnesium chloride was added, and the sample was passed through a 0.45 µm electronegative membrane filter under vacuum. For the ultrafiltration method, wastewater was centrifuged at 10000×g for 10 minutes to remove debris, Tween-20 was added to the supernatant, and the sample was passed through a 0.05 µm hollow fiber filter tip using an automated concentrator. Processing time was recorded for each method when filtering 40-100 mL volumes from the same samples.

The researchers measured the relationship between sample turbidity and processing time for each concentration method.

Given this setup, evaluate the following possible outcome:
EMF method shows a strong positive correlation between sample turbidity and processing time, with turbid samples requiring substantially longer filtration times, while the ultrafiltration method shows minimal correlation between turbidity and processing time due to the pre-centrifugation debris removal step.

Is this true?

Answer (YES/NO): YES